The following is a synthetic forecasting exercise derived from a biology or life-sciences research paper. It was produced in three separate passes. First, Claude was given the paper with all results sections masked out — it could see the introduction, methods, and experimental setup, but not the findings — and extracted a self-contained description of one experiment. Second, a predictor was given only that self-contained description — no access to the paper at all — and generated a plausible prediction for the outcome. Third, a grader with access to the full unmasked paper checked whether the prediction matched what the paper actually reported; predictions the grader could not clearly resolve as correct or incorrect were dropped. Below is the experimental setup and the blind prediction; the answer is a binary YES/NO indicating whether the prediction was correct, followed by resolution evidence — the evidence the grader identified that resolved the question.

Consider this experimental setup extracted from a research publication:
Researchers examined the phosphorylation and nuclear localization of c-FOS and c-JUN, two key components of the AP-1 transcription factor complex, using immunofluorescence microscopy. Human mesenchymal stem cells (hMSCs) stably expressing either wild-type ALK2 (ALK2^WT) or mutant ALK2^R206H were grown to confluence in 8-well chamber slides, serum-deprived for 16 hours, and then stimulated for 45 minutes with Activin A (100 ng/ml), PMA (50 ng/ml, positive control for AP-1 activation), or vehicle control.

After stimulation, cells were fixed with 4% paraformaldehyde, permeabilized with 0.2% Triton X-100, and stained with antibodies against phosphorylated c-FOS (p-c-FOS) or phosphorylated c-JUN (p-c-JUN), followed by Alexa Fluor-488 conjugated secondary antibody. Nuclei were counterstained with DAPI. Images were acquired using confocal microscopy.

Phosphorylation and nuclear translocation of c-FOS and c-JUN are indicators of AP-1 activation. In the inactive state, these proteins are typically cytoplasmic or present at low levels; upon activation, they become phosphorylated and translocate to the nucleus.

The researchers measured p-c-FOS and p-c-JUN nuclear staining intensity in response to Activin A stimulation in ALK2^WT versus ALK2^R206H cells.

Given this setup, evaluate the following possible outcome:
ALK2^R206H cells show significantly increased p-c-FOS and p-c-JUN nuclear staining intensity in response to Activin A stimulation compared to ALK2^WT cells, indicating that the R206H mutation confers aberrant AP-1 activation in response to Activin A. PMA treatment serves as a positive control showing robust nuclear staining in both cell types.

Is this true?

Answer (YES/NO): NO